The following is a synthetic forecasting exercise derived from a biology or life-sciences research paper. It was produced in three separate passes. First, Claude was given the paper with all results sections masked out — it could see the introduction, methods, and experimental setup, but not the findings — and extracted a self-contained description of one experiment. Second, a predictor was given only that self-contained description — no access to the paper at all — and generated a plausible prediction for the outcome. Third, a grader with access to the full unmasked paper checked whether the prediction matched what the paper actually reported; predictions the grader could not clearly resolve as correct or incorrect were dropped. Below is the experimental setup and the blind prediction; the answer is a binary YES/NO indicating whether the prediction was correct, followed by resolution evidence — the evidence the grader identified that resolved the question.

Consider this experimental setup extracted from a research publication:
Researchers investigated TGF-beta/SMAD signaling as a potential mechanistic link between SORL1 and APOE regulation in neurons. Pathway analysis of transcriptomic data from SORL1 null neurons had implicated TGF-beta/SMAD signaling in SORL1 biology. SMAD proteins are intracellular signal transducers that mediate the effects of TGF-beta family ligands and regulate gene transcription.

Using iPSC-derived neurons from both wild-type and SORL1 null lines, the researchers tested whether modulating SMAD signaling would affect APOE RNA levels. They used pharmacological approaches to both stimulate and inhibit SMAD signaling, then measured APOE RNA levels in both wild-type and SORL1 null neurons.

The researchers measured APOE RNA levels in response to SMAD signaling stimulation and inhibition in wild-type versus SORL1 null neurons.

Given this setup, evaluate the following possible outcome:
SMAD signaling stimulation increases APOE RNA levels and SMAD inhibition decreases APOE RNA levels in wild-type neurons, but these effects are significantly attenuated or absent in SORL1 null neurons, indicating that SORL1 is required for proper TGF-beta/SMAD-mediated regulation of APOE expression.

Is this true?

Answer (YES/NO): NO